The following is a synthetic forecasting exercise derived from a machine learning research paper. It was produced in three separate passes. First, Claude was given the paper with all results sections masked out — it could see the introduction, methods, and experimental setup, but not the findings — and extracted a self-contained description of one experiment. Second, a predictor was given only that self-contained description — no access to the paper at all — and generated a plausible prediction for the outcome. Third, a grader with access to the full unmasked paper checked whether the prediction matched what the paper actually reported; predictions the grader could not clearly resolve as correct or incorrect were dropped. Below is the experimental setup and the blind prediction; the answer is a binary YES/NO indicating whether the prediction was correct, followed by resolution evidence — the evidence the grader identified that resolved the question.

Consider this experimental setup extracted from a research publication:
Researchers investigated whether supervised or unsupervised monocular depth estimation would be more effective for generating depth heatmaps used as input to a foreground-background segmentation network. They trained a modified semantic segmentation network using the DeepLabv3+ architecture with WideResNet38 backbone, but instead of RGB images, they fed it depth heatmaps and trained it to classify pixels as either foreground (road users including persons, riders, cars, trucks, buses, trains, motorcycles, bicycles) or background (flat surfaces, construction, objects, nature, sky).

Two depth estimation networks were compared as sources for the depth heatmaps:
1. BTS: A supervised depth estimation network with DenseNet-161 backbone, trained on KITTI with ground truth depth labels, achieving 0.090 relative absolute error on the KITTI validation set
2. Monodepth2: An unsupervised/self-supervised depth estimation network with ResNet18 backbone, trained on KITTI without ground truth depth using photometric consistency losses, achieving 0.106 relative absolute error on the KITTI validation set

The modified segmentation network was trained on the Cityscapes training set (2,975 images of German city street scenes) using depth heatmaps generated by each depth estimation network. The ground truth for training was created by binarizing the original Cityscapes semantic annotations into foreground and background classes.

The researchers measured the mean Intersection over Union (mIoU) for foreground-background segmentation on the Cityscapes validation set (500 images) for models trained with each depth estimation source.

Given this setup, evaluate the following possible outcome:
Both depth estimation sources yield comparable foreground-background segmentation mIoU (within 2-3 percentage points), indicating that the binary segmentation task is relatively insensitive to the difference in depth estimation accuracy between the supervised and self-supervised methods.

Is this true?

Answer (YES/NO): NO